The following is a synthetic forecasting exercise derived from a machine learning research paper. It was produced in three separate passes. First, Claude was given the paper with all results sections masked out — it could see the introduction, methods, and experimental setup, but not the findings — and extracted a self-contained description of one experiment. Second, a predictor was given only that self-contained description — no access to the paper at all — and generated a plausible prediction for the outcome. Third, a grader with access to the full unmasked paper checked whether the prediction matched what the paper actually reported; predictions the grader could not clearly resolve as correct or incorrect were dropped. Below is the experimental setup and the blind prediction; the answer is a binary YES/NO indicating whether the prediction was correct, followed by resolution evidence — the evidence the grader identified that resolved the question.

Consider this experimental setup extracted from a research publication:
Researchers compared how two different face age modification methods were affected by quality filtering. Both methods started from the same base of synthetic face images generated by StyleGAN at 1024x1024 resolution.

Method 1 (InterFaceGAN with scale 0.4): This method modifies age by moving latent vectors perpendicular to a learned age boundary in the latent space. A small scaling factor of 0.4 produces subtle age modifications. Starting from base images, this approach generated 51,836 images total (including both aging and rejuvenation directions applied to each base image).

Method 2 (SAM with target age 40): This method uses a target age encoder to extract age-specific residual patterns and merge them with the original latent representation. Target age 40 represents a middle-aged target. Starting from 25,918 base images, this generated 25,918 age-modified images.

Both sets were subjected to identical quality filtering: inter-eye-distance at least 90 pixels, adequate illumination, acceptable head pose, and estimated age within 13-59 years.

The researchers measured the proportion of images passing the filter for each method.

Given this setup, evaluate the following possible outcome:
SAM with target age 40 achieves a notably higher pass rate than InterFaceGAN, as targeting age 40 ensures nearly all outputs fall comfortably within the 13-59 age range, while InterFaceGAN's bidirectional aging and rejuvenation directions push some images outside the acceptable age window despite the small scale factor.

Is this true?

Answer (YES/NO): NO